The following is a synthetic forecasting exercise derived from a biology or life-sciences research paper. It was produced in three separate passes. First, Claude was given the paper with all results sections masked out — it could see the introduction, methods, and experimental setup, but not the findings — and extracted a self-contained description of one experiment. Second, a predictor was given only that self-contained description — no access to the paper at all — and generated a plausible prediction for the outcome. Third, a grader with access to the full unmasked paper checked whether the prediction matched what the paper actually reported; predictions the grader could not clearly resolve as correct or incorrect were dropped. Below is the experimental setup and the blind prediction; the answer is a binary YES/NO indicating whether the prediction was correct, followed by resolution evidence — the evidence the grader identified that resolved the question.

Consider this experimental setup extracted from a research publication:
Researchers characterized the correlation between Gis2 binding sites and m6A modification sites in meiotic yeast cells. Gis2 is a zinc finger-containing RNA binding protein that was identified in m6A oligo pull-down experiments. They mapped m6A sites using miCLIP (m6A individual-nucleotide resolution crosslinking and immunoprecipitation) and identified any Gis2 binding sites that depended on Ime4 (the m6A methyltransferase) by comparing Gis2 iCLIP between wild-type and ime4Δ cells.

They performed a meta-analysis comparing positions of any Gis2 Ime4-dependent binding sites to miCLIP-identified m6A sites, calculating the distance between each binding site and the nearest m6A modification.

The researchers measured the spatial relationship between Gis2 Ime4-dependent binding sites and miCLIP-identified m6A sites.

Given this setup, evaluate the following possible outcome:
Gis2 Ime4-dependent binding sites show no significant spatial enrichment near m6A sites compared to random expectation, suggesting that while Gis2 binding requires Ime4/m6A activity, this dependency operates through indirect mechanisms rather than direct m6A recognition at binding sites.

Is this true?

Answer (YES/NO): YES